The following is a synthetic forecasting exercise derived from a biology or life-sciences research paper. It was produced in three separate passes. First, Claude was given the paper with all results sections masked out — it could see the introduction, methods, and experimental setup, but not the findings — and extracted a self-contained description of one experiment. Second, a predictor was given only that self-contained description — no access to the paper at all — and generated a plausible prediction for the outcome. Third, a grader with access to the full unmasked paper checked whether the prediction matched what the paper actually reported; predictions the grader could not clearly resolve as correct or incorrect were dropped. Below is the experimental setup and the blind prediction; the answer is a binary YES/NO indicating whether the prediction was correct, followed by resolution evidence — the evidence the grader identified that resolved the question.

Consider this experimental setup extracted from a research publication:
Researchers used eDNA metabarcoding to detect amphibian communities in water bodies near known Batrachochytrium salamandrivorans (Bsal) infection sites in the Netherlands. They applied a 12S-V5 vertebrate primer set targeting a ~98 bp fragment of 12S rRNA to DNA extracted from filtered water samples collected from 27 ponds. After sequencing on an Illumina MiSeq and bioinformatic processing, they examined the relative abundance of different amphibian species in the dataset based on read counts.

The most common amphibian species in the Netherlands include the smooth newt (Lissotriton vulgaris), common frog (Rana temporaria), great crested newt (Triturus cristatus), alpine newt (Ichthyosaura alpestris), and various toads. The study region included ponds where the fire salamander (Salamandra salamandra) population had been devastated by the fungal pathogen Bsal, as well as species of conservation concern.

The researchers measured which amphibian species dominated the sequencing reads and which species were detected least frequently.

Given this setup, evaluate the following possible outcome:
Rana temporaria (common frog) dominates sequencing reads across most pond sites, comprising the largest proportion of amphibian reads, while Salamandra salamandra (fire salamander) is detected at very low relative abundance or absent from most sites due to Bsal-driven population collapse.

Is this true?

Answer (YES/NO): NO